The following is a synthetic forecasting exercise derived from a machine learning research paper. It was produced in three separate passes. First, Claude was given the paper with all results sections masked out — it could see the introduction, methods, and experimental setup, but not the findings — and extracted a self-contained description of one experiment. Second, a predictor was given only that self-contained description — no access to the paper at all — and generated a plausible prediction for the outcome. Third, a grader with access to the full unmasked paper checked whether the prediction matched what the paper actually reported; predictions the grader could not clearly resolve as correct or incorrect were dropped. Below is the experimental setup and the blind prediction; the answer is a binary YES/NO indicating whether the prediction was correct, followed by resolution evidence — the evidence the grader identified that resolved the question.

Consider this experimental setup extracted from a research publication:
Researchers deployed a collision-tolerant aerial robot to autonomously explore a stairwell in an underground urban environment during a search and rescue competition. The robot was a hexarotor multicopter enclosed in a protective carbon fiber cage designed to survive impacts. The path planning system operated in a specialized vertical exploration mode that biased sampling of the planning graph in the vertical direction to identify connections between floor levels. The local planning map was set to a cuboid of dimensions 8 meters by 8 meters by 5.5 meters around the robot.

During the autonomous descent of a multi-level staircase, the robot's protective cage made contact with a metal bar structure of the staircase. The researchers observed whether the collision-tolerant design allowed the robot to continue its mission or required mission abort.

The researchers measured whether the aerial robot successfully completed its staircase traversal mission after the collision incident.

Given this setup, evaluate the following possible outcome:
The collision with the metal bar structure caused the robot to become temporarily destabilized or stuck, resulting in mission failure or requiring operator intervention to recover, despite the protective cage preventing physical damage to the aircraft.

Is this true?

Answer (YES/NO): NO